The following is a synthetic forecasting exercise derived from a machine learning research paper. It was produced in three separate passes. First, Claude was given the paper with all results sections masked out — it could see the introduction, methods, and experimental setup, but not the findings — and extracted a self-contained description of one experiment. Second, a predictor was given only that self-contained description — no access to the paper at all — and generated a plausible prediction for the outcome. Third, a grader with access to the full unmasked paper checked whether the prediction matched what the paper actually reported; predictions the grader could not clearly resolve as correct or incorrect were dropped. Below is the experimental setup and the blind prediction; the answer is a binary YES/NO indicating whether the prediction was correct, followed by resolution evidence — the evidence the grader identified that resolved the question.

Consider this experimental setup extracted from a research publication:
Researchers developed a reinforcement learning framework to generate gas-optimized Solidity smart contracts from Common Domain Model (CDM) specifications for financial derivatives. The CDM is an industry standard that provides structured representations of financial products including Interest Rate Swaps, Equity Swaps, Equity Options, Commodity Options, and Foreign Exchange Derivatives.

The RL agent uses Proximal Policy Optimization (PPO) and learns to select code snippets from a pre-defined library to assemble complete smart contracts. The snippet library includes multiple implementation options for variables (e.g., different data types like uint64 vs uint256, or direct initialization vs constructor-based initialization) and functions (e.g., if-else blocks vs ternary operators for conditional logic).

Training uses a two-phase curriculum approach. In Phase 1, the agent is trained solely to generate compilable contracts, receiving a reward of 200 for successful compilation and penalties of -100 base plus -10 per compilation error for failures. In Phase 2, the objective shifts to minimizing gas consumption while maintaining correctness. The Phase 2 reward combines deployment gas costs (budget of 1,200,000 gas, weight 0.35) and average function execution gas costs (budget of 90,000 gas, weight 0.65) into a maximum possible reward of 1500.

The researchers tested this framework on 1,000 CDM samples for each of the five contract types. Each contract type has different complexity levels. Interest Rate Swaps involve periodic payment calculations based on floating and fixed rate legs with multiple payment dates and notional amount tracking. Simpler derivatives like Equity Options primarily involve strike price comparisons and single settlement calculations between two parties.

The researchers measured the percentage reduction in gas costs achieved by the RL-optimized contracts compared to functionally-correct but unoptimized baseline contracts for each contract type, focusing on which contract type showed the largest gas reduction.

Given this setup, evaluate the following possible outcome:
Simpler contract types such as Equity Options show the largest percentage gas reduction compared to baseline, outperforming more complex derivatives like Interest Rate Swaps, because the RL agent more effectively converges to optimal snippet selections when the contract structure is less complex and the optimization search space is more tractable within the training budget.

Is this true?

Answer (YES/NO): NO